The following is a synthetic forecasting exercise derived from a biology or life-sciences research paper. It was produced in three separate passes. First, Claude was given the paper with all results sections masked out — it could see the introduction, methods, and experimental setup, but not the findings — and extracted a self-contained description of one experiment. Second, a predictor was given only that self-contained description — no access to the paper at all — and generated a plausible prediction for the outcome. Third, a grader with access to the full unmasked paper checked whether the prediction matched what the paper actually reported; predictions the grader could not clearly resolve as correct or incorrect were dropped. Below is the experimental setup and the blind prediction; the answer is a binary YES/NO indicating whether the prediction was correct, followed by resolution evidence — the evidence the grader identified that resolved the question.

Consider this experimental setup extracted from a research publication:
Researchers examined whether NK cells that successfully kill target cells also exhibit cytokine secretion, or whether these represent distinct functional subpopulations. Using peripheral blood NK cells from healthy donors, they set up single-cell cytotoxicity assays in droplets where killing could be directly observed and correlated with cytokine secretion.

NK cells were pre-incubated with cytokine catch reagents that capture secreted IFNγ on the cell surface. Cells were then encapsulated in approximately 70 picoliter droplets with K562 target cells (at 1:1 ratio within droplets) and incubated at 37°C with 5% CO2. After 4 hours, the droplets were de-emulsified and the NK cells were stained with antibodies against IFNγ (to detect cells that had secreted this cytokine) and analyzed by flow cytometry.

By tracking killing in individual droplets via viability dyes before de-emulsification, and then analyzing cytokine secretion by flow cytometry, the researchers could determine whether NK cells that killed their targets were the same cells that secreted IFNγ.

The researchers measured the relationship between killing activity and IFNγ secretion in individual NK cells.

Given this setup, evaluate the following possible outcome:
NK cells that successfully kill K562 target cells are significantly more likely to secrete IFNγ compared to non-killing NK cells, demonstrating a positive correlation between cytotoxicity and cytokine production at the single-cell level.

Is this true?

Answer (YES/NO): YES